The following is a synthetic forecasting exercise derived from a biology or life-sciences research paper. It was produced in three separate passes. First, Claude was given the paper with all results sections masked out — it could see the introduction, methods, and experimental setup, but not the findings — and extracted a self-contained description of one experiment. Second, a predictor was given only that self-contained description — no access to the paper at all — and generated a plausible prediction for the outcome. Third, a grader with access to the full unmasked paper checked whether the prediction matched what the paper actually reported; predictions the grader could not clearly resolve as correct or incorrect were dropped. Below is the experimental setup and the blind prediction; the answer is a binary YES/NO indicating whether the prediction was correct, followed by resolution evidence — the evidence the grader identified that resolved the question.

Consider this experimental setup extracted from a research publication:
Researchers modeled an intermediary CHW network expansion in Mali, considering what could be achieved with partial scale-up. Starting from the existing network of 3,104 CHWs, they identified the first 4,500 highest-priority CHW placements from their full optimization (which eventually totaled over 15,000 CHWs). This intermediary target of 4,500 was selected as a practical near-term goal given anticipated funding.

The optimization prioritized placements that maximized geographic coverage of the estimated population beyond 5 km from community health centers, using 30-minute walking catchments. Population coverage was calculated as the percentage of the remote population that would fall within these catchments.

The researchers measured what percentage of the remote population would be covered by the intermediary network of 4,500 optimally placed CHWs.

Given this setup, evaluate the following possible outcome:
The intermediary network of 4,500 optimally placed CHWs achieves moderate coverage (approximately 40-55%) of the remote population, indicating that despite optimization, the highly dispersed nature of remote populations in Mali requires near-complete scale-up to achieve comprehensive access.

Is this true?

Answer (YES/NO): NO